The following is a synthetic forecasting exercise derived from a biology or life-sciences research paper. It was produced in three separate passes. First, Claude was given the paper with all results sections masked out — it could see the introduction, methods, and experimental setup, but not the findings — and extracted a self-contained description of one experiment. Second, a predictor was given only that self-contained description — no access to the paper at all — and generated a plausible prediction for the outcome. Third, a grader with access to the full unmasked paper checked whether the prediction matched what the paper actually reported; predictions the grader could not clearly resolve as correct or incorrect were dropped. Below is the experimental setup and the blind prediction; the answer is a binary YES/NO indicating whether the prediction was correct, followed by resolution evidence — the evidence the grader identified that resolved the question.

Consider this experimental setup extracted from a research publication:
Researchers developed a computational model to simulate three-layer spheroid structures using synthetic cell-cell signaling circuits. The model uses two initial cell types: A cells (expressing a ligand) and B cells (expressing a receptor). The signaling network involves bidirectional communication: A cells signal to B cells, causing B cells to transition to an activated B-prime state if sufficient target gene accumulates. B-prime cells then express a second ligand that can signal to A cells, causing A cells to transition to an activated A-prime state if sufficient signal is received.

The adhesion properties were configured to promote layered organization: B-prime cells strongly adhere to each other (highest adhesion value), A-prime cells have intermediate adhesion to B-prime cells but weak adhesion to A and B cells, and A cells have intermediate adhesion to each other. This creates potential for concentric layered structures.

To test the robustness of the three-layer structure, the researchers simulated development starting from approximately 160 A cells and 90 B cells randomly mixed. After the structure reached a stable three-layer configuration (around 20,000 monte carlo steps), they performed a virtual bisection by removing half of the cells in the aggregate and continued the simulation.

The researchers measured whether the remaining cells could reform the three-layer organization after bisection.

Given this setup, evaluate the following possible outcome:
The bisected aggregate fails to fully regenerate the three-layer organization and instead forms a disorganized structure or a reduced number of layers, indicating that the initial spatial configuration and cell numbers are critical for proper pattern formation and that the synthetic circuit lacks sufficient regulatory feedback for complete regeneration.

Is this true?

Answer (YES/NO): NO